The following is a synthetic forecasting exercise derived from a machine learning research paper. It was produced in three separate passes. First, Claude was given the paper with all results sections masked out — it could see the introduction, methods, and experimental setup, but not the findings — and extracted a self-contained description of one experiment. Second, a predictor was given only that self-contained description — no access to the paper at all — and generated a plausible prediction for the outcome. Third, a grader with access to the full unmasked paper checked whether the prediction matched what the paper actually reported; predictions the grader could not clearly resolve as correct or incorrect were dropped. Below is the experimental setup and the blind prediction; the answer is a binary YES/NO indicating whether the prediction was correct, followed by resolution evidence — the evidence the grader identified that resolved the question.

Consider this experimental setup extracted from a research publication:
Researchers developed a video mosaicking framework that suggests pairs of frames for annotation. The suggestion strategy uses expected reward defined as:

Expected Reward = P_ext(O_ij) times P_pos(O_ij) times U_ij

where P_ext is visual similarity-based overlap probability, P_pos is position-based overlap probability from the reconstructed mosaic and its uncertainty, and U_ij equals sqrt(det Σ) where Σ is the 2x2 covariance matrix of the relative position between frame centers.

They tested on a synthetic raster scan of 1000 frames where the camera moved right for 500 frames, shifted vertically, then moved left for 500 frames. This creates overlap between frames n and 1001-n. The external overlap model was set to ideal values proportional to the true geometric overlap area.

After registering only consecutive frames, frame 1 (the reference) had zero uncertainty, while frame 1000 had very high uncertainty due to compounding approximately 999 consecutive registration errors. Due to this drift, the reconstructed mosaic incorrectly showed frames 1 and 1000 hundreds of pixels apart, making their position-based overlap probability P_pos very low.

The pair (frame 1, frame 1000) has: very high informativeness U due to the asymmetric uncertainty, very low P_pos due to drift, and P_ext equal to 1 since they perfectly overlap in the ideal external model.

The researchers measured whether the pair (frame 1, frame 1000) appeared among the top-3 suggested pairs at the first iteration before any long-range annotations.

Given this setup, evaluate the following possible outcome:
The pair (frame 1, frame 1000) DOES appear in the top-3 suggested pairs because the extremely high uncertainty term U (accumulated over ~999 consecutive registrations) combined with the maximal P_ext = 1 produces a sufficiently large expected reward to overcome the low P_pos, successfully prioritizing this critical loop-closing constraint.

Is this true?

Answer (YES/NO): YES